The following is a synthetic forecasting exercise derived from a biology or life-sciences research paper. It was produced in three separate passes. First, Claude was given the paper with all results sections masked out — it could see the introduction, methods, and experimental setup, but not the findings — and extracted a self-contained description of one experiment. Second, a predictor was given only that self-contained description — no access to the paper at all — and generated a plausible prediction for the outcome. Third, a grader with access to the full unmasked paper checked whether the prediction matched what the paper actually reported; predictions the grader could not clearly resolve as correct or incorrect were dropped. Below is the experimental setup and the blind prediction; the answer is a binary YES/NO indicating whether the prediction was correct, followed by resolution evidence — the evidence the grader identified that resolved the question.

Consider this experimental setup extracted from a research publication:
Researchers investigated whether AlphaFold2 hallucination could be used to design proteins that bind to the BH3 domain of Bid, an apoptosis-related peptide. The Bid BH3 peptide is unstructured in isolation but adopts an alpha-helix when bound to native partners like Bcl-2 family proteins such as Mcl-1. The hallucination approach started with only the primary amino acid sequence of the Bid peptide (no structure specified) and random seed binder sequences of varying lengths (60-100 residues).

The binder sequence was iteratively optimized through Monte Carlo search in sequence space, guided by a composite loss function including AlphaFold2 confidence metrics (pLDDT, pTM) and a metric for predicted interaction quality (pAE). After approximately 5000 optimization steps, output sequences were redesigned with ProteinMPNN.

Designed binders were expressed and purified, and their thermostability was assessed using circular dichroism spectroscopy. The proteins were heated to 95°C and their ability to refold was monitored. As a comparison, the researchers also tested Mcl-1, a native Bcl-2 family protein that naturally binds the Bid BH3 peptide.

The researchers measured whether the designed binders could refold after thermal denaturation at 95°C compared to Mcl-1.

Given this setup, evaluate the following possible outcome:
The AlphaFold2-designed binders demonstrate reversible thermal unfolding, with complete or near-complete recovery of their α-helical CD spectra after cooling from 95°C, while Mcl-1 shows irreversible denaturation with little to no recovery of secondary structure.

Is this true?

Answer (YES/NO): YES